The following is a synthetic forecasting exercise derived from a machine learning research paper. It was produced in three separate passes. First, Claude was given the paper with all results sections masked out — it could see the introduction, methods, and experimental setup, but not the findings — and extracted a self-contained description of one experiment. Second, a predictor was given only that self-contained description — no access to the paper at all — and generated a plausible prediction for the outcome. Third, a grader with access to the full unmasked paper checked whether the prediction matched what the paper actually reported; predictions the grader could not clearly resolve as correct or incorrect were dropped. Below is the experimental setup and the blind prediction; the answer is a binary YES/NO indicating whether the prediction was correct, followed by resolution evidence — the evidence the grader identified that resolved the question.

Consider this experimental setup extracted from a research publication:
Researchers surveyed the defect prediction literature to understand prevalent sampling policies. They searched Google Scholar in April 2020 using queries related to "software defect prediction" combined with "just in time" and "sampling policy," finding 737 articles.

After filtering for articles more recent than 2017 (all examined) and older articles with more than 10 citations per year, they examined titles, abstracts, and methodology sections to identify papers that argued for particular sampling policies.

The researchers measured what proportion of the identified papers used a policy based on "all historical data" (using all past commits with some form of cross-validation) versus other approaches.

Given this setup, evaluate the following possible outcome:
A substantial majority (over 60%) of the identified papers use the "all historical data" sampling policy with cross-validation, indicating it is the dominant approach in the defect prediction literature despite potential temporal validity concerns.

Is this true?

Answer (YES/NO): NO